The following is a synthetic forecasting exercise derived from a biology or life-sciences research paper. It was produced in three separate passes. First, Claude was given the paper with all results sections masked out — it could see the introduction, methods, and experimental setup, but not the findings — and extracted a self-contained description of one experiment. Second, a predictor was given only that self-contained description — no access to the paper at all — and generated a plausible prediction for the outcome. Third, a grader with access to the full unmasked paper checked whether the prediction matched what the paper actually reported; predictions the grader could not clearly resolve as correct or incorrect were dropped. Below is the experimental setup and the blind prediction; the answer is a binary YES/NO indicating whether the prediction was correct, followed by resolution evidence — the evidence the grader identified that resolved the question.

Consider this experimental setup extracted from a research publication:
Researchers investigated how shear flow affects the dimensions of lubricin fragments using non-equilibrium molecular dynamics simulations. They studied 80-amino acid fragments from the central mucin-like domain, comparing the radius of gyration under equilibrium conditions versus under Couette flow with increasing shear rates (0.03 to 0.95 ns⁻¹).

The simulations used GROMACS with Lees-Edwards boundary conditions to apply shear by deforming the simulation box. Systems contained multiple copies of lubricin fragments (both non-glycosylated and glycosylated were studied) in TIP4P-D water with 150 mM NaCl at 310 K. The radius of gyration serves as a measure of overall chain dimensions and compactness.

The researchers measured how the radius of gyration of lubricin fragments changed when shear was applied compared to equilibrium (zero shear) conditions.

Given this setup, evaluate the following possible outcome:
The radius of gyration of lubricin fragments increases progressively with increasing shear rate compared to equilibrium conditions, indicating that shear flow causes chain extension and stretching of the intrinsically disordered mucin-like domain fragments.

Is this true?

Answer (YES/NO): YES